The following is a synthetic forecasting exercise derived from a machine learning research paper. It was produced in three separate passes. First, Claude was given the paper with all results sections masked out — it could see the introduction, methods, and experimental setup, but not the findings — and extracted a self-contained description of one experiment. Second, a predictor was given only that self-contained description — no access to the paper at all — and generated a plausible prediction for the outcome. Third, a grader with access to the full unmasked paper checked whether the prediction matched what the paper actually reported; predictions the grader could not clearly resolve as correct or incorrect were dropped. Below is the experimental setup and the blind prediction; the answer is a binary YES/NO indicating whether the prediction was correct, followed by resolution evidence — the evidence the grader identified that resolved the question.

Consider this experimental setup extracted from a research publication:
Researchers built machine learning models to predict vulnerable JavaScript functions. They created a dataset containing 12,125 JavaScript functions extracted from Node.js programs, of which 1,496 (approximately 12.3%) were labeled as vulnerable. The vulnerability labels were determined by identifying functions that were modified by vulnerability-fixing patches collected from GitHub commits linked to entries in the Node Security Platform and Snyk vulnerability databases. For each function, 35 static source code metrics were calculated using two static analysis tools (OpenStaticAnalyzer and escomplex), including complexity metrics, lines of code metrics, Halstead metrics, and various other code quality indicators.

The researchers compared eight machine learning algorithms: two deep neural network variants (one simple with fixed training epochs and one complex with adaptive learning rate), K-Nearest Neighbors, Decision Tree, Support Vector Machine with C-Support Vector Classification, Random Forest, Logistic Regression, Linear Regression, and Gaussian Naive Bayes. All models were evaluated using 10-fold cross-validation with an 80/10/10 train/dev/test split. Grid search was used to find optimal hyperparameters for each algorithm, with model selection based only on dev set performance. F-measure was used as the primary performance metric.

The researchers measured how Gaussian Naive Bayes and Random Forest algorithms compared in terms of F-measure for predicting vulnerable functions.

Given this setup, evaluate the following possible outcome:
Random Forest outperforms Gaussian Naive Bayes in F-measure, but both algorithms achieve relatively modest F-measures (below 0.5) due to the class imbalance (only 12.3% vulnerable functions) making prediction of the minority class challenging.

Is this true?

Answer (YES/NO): NO